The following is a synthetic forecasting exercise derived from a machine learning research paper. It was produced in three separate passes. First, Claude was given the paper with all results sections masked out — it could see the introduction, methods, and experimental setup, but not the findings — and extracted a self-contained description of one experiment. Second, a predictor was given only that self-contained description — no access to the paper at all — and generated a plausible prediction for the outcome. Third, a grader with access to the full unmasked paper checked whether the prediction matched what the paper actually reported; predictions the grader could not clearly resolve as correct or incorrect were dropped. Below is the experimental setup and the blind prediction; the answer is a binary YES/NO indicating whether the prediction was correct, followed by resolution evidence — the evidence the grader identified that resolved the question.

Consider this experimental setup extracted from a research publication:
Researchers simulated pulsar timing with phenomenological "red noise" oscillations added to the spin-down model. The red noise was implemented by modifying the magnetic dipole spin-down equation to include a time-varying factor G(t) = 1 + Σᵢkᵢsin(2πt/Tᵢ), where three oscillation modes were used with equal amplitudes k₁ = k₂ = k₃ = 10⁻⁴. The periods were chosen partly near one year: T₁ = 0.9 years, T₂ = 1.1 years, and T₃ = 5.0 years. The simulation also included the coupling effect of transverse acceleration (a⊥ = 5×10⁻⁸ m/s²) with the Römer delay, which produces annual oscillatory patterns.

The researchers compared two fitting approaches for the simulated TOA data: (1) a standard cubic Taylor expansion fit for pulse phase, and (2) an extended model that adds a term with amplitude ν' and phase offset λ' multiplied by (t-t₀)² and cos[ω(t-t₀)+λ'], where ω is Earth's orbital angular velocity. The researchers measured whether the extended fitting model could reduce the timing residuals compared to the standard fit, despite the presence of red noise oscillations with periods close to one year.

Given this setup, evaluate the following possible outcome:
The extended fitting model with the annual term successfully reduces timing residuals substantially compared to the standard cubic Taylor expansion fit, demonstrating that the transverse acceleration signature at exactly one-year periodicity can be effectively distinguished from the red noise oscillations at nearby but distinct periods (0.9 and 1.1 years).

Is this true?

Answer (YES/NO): YES